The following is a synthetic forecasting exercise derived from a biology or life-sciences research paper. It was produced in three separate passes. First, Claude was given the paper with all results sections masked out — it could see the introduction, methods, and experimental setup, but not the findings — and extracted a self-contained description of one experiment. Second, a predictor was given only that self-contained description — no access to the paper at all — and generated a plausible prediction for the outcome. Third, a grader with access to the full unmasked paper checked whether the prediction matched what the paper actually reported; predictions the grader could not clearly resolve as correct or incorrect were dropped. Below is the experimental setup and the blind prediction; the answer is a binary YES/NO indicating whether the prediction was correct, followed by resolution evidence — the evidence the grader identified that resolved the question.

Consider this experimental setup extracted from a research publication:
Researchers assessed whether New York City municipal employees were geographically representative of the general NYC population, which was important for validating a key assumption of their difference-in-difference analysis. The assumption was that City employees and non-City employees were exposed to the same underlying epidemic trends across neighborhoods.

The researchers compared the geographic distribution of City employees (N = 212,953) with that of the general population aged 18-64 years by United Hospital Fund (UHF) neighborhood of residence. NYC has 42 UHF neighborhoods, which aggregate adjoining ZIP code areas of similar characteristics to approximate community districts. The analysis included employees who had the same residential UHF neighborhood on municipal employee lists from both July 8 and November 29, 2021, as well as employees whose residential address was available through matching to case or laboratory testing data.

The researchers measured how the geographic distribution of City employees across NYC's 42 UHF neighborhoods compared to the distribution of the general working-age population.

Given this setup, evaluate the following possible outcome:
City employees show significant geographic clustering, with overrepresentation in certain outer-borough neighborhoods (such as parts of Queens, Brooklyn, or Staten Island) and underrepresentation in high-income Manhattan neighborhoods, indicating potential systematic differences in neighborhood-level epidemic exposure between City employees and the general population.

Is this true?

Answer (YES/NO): NO